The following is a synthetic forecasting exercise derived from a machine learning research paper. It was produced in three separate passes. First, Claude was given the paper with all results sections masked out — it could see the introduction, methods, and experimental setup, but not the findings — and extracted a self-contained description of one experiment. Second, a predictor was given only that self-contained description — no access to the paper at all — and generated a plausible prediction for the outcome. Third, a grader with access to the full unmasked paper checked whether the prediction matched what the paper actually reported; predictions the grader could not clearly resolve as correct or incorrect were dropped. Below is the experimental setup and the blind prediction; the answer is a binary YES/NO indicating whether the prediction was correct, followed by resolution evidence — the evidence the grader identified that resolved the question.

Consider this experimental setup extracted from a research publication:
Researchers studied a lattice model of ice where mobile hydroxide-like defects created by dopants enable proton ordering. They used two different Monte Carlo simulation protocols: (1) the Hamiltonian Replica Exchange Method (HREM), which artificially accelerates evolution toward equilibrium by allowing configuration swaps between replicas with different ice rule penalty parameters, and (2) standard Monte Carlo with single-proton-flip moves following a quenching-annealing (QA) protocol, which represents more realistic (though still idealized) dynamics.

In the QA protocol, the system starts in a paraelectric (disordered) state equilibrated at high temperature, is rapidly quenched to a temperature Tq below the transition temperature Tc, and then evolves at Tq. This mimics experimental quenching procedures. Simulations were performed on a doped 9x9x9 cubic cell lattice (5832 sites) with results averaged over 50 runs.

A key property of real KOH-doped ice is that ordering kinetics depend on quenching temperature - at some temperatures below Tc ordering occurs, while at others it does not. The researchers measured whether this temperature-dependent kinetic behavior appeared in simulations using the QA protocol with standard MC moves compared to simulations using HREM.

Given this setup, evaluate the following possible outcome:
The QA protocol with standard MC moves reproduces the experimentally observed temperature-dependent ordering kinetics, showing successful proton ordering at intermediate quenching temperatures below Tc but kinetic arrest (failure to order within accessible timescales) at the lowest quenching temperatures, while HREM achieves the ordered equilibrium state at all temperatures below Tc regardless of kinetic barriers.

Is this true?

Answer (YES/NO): YES